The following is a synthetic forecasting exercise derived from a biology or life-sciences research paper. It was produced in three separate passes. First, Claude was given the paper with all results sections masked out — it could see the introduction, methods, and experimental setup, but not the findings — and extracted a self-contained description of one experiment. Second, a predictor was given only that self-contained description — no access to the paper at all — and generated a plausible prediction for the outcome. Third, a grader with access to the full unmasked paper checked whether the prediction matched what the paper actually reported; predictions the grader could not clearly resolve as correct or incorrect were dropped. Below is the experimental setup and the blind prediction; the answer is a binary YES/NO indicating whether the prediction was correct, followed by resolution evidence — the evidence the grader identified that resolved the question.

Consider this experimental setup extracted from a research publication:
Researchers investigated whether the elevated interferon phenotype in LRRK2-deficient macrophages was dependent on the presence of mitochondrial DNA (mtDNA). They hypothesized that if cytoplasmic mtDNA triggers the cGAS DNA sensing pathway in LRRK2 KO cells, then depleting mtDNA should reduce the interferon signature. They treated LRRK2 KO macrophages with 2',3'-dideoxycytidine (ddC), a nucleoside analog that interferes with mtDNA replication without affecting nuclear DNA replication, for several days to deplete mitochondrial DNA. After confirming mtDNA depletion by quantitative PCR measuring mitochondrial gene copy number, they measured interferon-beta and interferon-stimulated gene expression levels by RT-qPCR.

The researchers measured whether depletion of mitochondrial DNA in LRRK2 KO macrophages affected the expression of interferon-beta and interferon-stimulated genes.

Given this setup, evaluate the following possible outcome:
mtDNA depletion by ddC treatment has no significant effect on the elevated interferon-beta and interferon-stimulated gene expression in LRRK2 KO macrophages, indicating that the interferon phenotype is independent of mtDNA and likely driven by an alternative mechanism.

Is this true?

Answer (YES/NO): NO